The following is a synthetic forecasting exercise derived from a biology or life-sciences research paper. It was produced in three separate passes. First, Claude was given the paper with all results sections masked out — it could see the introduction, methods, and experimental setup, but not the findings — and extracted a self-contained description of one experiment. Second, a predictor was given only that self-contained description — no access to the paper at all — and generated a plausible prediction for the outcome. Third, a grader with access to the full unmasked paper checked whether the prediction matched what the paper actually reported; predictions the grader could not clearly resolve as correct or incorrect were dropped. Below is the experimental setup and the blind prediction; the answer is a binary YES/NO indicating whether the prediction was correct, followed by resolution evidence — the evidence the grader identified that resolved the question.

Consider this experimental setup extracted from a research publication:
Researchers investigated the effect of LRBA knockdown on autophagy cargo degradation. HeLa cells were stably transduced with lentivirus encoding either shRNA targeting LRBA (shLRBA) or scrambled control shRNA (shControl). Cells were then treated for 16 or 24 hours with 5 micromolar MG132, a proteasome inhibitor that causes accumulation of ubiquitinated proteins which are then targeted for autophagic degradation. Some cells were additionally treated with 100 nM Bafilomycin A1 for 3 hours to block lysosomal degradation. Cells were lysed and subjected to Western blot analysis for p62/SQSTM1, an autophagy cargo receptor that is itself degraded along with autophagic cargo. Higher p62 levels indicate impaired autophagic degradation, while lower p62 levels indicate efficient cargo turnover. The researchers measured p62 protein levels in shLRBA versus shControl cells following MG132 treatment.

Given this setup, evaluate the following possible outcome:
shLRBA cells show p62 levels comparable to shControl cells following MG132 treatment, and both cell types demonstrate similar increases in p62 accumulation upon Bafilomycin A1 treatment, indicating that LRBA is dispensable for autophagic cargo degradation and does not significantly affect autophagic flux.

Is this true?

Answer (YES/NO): NO